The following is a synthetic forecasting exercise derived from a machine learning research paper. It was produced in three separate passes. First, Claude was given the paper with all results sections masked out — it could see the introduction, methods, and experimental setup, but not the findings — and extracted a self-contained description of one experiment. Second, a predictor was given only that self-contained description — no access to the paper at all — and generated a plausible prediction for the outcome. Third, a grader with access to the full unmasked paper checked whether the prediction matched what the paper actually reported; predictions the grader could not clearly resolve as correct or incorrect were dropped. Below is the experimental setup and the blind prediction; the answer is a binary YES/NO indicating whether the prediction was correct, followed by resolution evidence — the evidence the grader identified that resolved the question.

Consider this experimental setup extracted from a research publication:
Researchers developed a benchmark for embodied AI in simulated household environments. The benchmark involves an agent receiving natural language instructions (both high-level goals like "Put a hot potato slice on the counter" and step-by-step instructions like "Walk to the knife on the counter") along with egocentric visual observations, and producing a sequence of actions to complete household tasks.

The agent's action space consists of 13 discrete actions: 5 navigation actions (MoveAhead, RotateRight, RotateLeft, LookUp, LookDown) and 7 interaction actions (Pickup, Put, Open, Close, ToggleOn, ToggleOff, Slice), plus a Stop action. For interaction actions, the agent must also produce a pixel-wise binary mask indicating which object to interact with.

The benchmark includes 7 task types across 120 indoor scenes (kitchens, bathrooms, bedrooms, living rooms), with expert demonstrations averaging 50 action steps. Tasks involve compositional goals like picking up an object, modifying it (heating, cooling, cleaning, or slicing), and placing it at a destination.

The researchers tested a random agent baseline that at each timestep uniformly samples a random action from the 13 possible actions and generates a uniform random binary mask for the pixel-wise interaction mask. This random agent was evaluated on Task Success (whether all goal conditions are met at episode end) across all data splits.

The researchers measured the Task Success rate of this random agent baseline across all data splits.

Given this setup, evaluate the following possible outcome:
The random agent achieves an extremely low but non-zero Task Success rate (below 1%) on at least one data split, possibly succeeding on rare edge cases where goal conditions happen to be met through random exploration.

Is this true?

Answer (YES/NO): NO